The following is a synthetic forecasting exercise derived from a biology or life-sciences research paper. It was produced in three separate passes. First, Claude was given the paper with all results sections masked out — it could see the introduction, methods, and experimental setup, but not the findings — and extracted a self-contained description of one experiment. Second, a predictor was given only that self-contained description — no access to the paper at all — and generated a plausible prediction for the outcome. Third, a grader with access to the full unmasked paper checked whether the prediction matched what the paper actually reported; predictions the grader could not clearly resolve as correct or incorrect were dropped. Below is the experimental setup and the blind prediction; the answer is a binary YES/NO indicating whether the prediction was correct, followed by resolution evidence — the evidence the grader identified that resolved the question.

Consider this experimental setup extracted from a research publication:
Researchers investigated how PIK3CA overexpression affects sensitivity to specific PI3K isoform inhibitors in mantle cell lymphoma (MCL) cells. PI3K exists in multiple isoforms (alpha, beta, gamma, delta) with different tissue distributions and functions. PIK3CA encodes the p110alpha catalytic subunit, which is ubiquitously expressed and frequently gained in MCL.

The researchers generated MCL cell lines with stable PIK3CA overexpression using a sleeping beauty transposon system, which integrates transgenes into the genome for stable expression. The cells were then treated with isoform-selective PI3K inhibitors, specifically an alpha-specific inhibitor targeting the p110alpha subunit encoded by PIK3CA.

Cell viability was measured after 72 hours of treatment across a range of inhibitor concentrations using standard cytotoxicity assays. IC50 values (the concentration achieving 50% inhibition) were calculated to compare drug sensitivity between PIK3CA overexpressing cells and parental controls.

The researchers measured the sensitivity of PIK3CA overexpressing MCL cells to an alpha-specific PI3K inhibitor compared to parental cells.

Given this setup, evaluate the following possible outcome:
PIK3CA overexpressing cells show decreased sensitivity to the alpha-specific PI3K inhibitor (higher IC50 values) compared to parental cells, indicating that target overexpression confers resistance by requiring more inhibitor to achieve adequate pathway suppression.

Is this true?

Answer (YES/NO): NO